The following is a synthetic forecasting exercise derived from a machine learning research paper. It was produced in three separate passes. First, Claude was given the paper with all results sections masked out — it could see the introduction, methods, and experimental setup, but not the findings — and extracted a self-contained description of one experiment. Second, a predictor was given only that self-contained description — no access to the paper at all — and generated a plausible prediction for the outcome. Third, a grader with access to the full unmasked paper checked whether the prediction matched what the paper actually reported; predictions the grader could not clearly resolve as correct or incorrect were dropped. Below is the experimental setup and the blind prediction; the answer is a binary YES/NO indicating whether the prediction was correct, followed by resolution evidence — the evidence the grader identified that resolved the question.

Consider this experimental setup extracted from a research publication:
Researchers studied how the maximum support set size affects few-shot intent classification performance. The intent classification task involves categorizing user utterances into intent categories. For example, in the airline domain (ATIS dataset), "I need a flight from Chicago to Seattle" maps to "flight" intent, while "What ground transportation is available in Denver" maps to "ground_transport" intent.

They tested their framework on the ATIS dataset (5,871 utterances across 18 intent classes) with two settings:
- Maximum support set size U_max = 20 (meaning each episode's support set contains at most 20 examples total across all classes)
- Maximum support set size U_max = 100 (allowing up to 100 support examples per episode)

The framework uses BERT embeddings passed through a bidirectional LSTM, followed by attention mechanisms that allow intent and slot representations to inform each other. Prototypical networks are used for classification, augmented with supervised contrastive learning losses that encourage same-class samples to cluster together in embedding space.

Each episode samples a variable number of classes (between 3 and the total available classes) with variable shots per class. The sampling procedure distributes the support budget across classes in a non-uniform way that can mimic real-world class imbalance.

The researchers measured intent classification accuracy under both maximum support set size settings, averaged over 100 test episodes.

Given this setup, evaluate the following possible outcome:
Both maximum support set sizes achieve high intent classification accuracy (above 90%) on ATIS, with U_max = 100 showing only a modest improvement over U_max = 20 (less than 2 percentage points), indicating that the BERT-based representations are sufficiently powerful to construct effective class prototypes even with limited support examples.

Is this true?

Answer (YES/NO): NO